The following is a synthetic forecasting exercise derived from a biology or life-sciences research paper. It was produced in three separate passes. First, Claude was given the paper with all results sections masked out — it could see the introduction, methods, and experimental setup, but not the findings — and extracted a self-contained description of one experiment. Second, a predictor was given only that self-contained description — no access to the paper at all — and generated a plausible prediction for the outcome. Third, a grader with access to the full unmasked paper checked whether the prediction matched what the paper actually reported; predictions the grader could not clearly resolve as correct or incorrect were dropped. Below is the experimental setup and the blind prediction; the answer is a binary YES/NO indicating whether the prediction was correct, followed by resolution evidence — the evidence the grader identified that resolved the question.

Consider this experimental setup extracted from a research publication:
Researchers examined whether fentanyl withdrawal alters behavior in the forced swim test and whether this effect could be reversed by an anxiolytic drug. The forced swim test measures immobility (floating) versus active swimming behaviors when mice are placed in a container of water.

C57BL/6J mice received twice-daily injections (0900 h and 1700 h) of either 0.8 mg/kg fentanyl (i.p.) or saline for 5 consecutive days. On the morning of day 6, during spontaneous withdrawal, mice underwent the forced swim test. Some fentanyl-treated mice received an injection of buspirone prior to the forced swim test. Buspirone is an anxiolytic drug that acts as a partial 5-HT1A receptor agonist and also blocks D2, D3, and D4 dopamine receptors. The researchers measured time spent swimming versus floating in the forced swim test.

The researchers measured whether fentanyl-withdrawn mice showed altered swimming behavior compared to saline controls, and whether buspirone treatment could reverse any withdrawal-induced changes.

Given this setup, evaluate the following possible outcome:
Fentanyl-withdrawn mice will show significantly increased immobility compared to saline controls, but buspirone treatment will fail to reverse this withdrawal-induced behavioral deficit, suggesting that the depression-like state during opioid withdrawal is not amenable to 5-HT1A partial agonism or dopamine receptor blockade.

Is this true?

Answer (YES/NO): NO